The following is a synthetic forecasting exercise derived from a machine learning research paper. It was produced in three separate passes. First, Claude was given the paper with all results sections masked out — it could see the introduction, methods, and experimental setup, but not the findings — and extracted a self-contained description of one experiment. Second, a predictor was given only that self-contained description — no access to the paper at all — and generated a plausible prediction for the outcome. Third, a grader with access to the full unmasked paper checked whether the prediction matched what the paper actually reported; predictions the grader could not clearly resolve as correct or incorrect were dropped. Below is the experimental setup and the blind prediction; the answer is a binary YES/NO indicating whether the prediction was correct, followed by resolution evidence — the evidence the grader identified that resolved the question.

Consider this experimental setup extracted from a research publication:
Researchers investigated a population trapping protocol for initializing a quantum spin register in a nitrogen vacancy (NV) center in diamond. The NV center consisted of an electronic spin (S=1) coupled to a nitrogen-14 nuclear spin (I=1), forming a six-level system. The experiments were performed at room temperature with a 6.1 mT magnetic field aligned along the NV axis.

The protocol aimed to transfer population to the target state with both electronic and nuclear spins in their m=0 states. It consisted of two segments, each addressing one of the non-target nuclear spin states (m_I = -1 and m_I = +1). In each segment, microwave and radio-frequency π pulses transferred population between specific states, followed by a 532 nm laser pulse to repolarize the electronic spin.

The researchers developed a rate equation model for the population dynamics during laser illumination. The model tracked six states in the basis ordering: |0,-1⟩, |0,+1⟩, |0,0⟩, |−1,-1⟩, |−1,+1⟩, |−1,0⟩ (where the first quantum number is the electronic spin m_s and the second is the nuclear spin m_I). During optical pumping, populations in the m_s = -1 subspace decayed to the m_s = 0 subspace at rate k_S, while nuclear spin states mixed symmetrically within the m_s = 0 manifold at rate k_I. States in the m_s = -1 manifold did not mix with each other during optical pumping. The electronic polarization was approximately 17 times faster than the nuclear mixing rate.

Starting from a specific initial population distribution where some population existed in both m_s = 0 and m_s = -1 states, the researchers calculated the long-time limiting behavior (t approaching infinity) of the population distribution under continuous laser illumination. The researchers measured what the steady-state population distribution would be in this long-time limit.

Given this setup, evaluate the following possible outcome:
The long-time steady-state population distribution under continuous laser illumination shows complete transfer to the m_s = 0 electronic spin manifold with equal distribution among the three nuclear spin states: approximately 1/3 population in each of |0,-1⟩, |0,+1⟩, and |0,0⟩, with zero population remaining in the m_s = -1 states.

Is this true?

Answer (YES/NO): YES